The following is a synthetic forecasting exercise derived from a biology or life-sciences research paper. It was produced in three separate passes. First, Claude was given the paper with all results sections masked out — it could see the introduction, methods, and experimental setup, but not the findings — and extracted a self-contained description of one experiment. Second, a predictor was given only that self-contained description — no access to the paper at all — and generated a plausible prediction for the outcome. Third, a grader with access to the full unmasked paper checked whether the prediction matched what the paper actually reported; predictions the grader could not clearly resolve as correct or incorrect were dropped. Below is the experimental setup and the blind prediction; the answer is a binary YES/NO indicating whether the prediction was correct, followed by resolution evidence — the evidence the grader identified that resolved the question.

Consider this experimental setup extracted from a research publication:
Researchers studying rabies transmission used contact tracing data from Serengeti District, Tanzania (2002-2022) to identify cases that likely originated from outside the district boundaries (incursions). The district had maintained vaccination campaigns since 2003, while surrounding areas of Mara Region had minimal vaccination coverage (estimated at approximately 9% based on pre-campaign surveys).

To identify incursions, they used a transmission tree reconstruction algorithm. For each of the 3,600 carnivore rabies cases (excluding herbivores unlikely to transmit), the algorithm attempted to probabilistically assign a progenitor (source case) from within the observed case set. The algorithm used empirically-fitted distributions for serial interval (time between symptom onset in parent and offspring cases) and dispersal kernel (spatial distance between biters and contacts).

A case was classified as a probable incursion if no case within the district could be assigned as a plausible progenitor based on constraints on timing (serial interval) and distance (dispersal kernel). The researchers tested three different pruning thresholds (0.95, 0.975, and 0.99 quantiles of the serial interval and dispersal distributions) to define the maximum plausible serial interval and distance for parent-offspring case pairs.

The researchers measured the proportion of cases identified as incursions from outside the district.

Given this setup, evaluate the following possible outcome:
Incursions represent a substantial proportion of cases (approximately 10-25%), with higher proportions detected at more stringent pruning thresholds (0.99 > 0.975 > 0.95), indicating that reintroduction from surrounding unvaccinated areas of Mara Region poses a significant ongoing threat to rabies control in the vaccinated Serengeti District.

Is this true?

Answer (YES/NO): NO